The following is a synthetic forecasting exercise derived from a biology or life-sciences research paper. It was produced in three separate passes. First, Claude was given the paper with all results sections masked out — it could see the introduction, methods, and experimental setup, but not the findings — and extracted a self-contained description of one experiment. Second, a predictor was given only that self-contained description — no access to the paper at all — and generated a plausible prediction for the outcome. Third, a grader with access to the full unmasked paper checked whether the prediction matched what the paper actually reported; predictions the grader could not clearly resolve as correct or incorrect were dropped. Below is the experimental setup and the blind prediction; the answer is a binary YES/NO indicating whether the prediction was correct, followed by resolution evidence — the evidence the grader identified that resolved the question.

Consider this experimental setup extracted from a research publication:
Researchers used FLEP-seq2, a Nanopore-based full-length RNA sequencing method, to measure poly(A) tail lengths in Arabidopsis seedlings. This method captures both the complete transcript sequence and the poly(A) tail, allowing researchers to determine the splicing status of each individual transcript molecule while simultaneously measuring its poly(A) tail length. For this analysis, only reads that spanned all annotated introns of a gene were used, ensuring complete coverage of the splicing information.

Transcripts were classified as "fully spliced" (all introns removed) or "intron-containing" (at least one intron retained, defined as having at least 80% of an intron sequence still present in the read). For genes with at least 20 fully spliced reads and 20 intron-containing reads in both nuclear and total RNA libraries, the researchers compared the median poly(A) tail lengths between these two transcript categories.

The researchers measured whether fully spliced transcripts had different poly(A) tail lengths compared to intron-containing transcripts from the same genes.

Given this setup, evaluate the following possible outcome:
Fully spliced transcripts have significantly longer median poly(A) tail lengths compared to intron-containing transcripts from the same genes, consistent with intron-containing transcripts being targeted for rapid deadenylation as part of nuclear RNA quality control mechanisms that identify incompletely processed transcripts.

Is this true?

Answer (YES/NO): NO